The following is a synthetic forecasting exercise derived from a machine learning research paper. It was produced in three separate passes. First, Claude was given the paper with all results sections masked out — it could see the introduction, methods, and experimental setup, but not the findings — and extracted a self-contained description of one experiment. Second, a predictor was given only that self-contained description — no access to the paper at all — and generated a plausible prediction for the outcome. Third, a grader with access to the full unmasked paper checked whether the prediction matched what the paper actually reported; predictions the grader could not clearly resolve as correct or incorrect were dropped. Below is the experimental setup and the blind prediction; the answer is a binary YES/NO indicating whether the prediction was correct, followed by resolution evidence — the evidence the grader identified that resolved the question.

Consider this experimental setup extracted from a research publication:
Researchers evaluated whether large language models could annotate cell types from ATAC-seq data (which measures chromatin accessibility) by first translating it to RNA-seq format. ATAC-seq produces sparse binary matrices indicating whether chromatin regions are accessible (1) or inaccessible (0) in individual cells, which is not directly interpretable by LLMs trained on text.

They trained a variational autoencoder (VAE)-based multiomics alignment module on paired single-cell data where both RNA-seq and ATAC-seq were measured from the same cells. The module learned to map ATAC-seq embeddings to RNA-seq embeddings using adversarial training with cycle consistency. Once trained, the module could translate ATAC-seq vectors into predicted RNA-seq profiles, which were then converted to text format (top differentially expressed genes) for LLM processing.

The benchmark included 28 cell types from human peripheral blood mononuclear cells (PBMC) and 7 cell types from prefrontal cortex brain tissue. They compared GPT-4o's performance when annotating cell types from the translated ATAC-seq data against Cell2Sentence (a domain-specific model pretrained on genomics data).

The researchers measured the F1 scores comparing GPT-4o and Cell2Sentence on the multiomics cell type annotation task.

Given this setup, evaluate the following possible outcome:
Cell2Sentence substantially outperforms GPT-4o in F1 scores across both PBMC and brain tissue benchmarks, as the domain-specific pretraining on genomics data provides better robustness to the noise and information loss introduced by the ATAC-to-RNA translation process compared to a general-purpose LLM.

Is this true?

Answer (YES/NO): NO